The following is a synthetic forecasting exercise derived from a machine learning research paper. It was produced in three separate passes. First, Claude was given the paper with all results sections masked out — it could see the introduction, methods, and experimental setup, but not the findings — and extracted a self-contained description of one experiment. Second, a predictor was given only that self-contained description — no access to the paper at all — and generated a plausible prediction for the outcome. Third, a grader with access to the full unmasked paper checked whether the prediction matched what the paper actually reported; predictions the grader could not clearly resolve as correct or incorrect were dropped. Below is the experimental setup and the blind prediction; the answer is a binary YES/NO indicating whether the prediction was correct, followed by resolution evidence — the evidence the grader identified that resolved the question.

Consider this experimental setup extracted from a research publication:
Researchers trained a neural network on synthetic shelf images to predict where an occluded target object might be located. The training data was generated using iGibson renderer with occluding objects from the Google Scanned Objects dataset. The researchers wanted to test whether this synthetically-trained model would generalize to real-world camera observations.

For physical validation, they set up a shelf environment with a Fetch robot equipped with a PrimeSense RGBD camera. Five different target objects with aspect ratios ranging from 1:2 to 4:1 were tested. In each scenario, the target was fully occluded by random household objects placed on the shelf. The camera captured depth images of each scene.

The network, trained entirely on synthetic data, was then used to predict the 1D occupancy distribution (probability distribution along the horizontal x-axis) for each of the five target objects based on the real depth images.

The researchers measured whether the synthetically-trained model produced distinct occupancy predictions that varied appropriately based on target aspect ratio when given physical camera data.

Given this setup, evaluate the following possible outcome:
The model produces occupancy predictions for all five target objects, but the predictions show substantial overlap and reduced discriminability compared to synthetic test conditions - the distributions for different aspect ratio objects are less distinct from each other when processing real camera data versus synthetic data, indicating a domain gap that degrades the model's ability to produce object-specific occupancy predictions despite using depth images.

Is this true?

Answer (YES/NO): NO